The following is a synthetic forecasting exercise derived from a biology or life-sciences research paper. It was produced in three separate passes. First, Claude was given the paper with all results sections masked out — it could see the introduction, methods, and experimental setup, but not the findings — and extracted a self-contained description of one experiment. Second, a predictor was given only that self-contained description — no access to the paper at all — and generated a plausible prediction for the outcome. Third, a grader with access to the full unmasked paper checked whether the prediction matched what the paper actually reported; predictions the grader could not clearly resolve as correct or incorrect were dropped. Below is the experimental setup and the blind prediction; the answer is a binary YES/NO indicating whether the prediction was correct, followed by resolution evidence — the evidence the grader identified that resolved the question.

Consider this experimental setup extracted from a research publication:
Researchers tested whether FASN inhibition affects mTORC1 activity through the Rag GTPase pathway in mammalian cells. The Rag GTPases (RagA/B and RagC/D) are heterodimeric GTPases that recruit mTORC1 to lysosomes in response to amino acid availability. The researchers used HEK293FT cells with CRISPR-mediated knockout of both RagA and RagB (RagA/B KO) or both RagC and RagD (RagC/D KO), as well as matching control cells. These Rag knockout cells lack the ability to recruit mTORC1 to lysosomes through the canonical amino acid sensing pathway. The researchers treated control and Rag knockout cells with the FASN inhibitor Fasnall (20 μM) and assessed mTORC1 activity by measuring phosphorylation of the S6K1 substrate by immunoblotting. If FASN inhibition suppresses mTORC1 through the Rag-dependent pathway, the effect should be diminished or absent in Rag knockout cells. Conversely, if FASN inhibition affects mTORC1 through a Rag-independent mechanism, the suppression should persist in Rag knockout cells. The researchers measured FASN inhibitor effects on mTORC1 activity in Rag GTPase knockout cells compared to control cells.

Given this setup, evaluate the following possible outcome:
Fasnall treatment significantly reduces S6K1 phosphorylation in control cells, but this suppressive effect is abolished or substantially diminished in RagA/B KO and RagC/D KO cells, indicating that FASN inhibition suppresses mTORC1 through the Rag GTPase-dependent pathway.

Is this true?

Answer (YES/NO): NO